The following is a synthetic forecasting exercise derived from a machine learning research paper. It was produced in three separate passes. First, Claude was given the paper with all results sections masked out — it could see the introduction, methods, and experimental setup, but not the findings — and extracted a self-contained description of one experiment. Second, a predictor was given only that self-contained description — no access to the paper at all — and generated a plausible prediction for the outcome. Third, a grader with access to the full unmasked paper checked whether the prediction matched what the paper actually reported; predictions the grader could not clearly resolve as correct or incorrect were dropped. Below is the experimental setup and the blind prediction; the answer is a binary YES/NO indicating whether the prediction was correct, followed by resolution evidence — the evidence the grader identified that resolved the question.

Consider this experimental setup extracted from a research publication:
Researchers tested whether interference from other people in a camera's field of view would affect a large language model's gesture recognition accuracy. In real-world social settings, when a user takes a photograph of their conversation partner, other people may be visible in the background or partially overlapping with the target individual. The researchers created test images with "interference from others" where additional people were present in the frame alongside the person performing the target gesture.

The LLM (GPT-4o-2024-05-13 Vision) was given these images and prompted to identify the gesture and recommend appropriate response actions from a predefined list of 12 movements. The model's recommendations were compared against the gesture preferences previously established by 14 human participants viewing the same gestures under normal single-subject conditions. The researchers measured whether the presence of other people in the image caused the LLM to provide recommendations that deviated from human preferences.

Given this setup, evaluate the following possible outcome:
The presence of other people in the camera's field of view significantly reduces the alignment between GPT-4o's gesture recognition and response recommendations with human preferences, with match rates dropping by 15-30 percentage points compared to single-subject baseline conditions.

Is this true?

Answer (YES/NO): NO